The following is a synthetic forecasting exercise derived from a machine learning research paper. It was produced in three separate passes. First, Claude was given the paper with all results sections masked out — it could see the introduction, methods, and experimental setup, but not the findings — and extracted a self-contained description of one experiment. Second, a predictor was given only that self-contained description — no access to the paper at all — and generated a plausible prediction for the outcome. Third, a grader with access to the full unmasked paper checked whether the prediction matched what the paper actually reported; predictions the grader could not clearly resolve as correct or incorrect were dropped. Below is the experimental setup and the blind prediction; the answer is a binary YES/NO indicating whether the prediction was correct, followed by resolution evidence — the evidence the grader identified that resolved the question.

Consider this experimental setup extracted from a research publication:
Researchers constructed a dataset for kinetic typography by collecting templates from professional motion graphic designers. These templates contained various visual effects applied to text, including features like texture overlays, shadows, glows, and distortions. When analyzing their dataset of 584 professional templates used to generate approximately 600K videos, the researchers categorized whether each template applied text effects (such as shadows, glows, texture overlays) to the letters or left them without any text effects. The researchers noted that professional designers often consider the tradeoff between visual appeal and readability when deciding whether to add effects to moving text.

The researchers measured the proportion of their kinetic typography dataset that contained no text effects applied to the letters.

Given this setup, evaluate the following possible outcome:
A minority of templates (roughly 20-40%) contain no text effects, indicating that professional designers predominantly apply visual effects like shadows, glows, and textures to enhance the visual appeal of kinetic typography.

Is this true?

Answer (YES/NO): NO